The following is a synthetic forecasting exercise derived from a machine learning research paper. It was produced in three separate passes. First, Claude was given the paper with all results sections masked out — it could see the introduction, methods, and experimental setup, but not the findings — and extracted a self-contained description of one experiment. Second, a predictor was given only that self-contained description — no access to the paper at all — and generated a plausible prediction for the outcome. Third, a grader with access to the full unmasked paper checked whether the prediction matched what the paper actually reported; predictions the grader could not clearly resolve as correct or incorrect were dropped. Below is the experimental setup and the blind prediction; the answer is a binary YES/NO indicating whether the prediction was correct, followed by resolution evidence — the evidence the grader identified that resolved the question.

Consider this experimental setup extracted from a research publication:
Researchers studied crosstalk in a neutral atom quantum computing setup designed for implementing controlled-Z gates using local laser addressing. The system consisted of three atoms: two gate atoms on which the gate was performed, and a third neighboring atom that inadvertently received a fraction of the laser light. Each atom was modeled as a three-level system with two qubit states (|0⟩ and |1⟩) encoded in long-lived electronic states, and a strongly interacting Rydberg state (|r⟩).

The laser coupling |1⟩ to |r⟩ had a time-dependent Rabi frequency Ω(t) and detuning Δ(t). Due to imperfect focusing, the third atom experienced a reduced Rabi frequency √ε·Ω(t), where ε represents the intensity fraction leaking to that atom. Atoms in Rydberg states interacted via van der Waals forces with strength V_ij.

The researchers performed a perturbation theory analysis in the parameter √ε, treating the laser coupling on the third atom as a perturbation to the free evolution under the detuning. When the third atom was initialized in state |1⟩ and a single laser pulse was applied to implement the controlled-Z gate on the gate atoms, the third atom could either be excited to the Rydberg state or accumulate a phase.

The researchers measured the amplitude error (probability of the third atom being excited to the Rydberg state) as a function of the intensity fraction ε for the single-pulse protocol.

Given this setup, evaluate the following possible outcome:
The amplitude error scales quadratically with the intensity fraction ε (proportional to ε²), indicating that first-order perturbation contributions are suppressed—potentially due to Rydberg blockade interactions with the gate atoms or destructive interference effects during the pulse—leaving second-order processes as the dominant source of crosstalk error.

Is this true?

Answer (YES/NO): NO